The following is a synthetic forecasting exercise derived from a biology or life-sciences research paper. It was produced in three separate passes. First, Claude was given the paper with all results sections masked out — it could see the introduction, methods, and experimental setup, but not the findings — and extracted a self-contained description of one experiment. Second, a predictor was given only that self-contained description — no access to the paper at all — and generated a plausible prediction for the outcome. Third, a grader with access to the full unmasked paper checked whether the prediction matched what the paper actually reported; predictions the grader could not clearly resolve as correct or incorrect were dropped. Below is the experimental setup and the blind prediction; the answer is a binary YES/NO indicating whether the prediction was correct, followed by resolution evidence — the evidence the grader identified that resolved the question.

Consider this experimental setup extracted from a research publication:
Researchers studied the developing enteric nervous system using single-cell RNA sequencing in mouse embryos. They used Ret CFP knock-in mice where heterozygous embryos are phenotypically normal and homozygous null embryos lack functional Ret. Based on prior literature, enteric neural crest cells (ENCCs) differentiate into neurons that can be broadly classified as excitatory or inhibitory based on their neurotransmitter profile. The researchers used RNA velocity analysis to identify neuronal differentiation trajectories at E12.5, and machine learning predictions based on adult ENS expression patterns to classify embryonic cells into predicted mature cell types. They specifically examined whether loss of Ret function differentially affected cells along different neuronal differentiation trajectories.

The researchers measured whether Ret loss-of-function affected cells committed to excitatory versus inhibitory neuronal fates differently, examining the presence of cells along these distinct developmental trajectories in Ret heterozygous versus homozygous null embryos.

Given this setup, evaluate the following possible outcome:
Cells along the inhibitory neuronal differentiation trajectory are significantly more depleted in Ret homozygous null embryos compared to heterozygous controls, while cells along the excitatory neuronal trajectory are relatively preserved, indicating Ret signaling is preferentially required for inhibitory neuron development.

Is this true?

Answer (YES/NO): YES